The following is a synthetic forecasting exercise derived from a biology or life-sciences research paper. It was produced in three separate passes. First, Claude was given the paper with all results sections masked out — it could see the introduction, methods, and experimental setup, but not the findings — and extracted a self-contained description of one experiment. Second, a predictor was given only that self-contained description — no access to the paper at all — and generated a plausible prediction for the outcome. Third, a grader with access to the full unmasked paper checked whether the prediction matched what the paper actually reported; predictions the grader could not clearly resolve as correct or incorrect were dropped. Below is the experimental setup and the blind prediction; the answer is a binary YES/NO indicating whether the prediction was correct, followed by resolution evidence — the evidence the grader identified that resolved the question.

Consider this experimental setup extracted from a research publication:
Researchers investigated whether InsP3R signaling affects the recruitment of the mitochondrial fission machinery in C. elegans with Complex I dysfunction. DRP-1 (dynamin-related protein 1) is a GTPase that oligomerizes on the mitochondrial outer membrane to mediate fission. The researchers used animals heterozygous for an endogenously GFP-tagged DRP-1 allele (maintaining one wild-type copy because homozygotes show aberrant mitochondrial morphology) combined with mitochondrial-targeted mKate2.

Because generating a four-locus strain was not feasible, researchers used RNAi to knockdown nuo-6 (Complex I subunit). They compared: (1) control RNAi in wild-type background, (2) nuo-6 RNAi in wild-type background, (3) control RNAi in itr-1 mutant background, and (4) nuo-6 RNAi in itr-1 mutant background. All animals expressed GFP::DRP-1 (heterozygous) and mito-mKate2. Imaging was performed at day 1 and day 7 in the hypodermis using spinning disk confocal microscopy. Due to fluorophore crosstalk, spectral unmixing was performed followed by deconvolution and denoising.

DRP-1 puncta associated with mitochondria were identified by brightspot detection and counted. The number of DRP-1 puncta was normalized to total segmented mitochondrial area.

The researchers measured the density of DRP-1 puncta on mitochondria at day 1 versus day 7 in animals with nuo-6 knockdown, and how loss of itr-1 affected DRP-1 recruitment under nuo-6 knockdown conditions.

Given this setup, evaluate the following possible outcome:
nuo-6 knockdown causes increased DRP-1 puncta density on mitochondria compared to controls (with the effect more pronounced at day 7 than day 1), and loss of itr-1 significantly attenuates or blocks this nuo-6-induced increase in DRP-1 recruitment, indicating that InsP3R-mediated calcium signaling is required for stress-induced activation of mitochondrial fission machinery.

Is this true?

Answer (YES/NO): NO